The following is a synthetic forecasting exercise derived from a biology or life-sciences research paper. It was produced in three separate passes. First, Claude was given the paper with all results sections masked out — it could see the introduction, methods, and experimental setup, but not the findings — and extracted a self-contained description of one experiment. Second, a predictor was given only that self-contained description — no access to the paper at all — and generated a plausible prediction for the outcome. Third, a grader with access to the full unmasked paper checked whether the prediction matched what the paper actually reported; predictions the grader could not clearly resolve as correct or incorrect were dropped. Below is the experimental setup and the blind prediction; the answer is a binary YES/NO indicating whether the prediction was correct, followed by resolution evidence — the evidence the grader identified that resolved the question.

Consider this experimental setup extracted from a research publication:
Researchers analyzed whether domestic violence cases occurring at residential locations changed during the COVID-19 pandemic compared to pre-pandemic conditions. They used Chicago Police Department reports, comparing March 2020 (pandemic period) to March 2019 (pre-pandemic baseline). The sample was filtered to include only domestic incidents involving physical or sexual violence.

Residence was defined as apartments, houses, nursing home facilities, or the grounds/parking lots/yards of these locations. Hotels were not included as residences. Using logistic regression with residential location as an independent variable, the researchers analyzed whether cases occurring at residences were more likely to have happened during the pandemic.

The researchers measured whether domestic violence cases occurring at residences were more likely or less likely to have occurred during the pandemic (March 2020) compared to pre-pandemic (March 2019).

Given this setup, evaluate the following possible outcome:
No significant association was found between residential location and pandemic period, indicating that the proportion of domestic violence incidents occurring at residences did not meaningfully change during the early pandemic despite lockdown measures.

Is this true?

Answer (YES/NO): NO